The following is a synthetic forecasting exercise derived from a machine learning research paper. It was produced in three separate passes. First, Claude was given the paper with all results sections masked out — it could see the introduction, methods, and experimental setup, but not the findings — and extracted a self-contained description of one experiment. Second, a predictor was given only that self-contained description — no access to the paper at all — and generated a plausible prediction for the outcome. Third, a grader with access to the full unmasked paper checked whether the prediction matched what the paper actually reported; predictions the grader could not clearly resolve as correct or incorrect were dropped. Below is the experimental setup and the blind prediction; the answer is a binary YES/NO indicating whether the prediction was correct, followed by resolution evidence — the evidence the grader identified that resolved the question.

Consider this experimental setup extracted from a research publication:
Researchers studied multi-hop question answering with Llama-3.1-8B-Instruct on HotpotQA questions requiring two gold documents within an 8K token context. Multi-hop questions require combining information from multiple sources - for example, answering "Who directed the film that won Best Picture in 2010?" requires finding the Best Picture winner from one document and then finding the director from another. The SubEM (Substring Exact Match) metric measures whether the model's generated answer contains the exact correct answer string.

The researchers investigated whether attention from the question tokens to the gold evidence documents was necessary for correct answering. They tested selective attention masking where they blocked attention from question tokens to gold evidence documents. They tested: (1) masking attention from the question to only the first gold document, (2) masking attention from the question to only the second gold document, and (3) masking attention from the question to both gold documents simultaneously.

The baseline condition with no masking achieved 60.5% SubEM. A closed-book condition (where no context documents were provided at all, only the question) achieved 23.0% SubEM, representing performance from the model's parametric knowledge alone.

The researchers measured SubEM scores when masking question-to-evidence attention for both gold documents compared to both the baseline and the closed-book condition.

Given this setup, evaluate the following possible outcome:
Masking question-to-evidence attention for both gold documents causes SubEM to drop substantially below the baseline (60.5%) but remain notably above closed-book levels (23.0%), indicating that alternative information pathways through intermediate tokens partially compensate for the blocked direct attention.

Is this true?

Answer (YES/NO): NO